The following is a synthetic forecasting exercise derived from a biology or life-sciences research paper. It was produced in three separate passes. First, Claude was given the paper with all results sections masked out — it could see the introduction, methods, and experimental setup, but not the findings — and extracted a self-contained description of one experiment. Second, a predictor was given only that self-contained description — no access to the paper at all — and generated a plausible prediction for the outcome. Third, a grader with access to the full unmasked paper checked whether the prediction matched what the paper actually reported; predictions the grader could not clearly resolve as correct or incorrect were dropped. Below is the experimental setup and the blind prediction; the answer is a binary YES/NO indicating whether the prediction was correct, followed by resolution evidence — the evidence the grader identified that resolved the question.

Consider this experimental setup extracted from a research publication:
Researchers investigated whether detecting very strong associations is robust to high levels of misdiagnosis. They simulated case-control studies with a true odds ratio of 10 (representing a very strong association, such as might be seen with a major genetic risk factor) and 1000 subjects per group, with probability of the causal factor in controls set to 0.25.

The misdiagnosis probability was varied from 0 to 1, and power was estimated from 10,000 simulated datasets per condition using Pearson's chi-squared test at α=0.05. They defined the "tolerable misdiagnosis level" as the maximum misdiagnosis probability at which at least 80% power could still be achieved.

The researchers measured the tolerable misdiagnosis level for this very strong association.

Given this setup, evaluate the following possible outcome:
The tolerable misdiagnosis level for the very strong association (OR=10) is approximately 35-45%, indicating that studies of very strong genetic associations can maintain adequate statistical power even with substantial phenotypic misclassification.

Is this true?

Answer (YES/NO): NO